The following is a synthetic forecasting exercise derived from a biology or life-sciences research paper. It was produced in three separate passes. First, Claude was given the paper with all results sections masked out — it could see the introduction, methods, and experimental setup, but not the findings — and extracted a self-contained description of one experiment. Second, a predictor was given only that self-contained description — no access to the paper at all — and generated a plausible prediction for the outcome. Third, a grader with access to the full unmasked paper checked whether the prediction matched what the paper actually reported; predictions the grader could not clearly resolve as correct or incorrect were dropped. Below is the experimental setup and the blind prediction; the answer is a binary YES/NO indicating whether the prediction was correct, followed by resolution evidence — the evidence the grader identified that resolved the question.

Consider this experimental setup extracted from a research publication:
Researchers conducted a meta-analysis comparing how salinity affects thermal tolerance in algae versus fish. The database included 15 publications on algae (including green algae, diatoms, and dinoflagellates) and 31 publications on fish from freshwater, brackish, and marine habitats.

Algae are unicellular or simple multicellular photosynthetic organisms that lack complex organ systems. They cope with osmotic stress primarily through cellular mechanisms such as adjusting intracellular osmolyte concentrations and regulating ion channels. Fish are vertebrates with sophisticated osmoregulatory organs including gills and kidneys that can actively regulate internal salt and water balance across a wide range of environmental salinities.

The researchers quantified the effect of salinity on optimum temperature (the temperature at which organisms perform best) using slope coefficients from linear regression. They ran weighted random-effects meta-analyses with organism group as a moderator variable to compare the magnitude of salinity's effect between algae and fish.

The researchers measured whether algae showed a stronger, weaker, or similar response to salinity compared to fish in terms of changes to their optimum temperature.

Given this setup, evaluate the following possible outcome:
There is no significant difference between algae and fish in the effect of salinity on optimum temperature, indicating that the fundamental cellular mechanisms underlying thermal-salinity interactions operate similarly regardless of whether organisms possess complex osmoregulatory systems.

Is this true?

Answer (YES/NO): YES